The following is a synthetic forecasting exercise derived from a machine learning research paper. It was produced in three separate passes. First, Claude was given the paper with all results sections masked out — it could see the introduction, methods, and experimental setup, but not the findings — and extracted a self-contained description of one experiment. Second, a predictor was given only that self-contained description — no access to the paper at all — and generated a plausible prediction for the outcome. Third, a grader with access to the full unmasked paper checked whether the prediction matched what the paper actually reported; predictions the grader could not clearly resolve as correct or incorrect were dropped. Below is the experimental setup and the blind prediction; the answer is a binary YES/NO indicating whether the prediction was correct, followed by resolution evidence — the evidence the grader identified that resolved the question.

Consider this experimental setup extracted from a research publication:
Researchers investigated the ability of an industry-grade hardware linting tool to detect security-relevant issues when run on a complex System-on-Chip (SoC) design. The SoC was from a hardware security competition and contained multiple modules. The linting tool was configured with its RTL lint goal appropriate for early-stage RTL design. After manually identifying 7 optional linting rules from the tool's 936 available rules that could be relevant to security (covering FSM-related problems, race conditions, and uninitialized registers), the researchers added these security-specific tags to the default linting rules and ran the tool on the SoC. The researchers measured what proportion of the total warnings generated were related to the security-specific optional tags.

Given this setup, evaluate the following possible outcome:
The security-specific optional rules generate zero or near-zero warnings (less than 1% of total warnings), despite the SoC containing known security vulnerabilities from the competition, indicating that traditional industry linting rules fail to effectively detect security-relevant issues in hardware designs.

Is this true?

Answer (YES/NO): NO